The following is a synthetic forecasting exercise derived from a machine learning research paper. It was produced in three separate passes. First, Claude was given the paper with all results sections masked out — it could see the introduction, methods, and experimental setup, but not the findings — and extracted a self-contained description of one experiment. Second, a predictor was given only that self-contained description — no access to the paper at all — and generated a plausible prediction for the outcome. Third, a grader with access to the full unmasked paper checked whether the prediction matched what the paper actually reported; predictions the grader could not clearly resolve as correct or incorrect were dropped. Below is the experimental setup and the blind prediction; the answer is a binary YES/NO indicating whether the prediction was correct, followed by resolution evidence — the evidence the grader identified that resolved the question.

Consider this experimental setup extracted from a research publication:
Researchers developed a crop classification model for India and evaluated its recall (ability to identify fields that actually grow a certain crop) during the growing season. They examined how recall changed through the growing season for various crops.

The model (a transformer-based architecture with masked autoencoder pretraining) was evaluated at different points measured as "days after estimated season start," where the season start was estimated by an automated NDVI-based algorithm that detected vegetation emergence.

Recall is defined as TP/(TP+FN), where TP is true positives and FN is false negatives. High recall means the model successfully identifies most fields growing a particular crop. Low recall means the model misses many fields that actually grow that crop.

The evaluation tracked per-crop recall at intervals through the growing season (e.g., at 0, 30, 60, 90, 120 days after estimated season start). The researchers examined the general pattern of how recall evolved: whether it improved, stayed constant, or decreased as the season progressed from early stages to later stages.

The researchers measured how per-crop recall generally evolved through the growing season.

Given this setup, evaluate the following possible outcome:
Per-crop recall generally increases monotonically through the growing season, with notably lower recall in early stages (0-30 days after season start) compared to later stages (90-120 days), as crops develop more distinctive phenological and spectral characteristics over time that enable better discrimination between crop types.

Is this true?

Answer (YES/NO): NO